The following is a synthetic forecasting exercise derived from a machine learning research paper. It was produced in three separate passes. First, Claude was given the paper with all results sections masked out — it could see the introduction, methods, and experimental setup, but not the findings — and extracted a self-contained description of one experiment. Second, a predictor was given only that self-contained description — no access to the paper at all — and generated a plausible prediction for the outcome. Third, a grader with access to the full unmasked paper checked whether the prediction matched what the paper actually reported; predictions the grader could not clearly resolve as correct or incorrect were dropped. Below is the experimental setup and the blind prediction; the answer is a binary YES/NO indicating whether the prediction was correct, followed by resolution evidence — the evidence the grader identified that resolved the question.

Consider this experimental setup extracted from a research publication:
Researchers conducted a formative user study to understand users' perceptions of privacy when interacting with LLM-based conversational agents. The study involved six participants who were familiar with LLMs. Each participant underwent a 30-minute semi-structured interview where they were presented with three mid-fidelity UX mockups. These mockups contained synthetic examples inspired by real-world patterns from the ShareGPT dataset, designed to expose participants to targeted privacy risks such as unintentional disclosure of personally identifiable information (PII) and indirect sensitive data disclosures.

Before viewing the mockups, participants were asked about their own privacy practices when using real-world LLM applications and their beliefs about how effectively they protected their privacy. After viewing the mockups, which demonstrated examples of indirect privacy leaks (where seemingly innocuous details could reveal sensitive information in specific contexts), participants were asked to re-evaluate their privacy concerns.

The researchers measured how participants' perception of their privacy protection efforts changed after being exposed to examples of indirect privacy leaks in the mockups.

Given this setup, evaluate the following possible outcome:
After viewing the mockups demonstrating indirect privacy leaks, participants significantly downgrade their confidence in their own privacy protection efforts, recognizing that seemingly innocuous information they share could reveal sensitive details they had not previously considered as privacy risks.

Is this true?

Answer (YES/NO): YES